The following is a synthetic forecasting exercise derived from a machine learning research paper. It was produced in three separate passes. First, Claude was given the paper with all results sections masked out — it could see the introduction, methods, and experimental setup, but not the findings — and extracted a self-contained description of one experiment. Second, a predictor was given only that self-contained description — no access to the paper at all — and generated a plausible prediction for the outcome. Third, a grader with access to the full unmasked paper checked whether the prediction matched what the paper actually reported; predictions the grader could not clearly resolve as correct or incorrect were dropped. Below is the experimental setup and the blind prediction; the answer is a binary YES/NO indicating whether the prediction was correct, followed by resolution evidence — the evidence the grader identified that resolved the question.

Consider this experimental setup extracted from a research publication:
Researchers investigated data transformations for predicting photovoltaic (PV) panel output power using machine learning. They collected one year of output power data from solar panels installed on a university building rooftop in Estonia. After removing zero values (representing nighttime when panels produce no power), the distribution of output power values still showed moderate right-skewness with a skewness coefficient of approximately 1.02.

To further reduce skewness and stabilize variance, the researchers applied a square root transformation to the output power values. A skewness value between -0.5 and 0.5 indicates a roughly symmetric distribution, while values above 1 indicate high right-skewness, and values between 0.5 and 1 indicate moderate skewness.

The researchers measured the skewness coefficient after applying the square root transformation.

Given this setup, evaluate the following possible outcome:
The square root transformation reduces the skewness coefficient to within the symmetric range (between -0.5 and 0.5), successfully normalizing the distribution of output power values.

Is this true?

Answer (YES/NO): YES